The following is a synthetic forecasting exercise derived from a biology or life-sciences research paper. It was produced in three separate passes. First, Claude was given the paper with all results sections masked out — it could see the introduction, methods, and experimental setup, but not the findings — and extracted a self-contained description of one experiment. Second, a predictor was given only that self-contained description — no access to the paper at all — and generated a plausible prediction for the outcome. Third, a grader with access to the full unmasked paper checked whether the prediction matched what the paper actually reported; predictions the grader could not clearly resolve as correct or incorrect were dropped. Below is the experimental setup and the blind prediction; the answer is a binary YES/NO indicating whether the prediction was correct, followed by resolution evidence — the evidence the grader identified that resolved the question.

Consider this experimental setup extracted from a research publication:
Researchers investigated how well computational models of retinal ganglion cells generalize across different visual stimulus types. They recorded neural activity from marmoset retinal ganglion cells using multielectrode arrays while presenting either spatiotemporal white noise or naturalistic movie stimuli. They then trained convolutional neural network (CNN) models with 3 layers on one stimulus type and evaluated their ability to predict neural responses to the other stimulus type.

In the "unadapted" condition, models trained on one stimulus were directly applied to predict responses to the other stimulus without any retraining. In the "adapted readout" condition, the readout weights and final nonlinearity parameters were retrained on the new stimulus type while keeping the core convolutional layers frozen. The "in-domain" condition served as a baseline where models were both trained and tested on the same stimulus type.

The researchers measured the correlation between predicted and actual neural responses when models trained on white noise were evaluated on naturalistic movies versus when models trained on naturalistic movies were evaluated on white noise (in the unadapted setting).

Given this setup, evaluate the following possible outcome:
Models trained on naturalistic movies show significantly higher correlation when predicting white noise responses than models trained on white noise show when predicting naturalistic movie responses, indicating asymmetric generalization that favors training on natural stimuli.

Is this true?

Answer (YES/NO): NO